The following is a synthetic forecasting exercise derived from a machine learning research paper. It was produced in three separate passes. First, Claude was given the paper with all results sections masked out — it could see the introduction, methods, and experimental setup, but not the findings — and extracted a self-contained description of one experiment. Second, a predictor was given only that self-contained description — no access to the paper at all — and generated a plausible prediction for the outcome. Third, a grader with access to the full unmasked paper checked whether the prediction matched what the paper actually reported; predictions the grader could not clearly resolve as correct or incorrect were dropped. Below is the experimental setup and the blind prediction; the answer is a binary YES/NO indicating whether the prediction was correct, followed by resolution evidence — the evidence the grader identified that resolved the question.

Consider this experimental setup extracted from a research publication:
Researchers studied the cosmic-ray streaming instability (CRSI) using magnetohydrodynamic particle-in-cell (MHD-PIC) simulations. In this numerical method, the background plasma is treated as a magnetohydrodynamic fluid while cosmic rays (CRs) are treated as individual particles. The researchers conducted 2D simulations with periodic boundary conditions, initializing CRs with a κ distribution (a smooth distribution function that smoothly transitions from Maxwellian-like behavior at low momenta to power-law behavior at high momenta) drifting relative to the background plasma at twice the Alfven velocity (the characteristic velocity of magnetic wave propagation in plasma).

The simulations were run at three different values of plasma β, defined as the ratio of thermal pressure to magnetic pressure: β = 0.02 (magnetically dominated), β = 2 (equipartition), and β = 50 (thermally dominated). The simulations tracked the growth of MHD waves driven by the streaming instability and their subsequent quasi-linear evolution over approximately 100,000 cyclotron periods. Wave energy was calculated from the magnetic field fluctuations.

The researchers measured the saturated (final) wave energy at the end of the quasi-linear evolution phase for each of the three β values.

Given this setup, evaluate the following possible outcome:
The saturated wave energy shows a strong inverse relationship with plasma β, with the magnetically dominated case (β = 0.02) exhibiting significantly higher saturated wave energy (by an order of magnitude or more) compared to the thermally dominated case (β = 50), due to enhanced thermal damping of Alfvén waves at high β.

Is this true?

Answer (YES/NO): NO